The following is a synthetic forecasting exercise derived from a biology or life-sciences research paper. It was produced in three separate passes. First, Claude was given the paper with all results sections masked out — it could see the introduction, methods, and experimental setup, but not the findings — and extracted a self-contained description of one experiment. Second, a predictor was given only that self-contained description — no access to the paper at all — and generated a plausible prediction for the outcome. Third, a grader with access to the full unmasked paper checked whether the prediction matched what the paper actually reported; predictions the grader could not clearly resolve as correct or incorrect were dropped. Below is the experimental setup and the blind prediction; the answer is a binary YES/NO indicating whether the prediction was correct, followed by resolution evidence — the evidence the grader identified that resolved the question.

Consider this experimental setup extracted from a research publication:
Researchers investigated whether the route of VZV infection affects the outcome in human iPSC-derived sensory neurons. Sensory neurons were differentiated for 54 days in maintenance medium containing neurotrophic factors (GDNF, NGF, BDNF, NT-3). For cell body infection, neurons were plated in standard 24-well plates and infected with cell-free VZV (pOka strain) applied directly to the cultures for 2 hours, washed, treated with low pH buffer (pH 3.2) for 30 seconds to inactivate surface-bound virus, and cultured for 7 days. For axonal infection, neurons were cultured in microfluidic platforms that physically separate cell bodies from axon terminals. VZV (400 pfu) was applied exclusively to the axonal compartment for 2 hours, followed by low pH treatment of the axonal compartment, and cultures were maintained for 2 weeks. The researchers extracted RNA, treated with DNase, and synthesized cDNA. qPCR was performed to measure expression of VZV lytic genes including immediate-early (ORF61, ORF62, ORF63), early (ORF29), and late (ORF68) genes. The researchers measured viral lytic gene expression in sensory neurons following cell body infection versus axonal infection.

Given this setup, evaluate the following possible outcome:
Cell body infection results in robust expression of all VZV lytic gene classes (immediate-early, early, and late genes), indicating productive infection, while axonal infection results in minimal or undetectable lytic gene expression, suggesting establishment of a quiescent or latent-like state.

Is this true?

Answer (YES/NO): NO